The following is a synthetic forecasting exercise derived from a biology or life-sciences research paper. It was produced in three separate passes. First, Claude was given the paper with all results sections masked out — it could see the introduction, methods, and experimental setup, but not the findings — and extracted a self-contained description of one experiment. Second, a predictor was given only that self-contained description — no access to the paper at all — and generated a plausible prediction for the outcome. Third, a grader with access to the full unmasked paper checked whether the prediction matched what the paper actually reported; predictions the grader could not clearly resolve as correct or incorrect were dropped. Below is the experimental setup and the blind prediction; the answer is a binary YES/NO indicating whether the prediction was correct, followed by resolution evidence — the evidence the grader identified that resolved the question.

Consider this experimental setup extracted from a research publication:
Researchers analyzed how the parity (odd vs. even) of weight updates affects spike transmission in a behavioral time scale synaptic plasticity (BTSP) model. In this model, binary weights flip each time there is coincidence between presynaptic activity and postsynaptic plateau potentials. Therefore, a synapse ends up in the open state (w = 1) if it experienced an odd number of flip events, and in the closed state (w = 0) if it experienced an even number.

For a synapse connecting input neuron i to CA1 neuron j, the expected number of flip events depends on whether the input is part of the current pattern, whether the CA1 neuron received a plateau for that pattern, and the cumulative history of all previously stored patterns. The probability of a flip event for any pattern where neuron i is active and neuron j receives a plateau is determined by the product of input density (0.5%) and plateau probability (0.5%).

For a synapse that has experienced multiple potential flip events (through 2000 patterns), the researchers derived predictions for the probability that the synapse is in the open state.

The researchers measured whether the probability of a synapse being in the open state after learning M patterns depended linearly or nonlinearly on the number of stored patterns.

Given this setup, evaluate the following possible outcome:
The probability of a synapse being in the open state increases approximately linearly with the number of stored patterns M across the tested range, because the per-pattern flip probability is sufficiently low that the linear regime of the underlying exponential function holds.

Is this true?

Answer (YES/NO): NO